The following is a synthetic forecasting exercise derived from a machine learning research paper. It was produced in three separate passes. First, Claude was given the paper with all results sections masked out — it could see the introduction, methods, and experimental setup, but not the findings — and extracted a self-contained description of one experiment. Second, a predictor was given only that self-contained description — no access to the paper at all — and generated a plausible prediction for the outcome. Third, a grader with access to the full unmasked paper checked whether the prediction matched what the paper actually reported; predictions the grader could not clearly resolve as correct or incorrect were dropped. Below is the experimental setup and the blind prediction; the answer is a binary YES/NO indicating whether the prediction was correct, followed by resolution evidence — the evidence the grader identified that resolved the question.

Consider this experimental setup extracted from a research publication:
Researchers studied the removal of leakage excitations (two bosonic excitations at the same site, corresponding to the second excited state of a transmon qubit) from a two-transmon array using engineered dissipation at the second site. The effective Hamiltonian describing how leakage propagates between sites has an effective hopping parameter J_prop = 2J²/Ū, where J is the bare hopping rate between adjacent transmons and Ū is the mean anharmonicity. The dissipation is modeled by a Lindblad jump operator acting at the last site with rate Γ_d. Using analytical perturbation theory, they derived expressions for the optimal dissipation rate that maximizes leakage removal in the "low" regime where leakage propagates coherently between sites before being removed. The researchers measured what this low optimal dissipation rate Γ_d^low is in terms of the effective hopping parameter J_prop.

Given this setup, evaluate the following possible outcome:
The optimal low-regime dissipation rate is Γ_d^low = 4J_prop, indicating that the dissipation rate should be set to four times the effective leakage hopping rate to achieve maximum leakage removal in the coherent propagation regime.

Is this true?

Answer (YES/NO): NO